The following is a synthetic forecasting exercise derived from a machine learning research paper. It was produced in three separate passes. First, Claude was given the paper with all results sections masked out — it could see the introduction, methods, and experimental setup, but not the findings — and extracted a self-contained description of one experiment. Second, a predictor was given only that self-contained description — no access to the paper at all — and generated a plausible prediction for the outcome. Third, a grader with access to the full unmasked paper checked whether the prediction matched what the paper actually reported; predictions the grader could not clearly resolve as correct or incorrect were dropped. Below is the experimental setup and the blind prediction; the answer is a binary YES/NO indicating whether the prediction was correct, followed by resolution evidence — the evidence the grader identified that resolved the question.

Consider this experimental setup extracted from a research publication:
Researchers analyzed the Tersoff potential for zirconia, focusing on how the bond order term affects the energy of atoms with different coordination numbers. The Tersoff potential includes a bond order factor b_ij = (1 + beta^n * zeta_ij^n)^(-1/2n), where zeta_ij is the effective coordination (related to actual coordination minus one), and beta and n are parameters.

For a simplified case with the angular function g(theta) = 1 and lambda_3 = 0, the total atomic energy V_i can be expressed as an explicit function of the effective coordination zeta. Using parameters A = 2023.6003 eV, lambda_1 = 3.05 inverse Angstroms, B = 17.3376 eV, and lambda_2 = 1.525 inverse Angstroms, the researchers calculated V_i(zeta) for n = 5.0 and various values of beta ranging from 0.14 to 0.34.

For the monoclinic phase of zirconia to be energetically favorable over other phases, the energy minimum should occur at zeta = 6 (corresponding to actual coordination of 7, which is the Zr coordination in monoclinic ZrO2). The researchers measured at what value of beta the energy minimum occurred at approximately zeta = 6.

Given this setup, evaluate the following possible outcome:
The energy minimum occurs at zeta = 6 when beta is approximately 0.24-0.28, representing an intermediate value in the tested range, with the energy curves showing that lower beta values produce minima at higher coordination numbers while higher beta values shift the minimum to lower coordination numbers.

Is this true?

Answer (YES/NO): YES